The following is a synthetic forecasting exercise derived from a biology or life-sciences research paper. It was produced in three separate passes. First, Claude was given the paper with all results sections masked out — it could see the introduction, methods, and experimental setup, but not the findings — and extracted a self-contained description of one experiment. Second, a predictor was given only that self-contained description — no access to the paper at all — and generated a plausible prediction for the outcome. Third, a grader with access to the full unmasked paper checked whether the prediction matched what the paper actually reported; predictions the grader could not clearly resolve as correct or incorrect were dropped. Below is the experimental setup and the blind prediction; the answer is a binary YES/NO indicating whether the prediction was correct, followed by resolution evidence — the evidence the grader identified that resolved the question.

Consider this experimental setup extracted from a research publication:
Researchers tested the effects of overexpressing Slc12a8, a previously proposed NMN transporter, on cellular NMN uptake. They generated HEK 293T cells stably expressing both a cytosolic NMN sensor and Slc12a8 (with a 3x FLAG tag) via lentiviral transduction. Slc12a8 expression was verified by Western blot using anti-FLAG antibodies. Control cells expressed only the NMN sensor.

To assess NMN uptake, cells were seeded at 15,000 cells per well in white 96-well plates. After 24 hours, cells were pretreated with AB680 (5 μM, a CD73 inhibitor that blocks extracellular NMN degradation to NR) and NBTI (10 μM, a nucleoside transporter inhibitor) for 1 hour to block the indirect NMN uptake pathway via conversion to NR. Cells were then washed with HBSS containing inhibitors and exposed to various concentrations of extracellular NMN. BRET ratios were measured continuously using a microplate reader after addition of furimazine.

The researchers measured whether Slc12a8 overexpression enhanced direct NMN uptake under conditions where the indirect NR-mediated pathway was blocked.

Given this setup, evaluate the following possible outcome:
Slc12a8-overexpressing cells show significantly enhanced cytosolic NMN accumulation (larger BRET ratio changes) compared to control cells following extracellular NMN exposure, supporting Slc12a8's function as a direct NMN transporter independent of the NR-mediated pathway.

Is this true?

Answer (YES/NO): YES